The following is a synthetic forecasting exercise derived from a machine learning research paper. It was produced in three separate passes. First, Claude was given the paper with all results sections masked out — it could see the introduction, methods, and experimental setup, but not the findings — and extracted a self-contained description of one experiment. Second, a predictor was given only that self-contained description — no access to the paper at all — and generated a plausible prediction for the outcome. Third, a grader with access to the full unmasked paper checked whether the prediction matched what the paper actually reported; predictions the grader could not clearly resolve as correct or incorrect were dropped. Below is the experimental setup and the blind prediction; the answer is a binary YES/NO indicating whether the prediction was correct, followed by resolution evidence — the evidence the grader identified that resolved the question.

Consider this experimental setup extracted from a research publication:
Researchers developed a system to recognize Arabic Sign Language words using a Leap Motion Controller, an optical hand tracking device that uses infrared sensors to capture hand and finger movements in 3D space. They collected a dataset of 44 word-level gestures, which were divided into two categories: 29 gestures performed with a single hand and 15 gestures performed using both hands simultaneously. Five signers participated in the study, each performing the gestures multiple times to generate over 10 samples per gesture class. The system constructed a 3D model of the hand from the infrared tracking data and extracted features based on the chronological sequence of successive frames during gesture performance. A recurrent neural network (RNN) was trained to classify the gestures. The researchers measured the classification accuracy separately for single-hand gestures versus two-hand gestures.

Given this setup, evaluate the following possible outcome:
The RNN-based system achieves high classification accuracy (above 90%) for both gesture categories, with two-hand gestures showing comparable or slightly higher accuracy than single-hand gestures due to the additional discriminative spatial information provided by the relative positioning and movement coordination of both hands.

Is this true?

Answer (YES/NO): NO